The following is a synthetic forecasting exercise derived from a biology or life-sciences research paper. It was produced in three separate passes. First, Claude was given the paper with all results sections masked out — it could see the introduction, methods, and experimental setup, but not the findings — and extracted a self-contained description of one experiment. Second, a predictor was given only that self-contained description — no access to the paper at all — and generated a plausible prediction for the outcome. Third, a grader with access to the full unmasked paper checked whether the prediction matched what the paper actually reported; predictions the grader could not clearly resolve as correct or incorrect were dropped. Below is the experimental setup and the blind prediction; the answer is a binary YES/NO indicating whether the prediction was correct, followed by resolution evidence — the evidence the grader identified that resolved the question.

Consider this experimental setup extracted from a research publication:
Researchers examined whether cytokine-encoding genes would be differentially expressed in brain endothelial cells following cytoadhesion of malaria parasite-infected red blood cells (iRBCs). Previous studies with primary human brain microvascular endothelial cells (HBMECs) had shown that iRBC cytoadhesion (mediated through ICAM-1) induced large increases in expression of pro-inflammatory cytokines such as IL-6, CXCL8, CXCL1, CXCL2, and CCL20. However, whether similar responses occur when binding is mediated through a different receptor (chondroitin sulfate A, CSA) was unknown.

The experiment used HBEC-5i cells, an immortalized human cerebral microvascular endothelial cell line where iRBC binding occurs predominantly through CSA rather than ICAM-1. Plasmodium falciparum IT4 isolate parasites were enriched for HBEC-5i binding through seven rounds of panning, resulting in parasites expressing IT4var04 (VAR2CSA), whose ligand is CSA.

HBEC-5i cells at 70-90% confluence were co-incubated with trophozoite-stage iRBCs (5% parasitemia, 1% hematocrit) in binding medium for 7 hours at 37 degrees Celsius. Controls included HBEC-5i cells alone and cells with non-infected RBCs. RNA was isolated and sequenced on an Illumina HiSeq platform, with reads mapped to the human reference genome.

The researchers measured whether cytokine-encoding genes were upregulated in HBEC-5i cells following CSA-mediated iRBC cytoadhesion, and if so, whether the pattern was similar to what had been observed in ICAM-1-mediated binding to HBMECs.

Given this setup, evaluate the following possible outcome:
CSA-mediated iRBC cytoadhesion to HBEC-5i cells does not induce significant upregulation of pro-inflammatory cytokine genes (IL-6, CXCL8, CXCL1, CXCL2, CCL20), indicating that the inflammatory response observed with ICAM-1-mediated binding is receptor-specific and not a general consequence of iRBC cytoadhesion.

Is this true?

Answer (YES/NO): NO